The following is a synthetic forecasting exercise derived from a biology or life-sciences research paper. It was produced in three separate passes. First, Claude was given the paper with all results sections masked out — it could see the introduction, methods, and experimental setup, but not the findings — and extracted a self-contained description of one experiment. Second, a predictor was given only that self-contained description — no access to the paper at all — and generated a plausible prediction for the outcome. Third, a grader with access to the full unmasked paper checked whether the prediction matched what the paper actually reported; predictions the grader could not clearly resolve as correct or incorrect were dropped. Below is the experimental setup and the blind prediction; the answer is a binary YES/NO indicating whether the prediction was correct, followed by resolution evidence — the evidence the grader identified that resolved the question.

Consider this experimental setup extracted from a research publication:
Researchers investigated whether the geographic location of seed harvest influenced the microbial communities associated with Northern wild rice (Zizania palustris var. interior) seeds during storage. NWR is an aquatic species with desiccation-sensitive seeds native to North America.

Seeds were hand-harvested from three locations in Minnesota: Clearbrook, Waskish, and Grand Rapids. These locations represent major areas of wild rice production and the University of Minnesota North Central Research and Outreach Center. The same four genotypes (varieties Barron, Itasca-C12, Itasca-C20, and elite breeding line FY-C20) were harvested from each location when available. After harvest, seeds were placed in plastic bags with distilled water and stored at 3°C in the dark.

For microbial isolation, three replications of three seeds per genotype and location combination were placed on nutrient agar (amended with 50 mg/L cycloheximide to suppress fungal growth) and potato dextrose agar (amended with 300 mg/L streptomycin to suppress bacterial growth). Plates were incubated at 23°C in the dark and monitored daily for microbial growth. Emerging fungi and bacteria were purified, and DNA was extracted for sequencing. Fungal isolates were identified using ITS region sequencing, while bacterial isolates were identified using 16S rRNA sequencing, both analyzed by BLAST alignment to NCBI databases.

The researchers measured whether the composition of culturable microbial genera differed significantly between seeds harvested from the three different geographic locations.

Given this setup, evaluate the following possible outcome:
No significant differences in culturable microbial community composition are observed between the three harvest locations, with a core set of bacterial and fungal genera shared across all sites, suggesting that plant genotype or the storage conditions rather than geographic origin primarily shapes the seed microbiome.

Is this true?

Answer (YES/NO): NO